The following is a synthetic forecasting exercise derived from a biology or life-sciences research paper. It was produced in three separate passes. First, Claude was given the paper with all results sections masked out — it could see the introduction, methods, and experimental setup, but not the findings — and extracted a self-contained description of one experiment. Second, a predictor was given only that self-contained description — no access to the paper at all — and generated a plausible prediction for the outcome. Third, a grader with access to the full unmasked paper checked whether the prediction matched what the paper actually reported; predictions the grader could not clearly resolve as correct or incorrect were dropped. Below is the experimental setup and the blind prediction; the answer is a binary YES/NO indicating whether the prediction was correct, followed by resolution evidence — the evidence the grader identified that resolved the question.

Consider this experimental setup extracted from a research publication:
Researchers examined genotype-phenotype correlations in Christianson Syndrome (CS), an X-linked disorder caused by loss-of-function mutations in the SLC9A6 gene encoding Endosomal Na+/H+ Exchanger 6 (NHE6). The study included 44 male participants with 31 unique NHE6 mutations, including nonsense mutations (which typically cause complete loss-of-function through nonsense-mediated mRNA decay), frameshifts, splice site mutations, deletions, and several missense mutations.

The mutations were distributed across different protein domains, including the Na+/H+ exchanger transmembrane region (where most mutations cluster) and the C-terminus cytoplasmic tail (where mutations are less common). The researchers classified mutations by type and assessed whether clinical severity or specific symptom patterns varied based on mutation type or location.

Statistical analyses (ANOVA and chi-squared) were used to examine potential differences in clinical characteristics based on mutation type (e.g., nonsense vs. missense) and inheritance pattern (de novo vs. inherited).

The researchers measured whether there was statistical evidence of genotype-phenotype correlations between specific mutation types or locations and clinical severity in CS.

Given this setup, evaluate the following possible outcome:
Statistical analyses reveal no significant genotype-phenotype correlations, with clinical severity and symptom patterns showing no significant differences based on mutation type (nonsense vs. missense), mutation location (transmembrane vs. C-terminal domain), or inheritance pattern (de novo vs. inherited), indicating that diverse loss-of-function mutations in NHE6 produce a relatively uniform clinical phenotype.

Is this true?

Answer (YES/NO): YES